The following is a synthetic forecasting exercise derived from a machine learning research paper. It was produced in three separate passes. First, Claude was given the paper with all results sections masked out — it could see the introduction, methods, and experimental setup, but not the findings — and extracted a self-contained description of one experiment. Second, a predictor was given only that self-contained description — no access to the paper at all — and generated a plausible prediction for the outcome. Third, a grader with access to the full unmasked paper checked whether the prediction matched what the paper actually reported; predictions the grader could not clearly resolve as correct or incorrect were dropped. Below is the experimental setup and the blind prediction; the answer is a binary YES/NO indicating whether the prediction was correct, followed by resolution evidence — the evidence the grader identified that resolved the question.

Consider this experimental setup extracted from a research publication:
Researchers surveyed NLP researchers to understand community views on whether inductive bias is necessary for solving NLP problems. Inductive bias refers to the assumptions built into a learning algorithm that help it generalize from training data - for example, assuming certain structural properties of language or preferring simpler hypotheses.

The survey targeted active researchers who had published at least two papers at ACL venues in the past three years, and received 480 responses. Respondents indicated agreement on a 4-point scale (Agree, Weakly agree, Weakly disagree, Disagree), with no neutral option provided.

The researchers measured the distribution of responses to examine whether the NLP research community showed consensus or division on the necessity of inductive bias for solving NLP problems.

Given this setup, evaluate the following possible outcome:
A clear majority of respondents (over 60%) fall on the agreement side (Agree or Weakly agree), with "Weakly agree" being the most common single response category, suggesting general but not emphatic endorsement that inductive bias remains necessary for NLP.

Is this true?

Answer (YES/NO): NO